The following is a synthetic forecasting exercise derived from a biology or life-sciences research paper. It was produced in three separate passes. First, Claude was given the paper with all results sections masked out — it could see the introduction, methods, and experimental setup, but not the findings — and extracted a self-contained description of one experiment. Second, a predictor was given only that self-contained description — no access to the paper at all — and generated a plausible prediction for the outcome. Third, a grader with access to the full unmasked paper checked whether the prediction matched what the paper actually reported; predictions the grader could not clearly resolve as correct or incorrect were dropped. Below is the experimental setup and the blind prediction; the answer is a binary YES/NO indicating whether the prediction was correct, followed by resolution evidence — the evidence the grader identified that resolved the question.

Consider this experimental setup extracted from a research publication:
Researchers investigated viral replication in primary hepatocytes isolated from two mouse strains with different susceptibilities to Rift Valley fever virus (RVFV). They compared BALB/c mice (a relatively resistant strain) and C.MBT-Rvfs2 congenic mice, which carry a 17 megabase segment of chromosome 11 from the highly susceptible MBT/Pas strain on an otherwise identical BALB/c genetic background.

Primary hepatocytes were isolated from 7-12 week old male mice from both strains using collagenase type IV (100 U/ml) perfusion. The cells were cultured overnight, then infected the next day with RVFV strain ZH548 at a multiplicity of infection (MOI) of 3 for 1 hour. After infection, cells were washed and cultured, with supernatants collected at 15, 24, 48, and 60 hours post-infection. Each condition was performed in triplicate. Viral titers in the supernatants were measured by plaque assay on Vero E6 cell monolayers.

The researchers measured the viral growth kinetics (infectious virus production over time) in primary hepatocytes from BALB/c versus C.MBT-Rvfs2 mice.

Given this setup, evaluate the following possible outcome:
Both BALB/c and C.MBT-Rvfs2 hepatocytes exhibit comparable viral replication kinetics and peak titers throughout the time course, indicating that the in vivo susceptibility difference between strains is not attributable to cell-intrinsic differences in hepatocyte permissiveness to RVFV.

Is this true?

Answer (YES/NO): NO